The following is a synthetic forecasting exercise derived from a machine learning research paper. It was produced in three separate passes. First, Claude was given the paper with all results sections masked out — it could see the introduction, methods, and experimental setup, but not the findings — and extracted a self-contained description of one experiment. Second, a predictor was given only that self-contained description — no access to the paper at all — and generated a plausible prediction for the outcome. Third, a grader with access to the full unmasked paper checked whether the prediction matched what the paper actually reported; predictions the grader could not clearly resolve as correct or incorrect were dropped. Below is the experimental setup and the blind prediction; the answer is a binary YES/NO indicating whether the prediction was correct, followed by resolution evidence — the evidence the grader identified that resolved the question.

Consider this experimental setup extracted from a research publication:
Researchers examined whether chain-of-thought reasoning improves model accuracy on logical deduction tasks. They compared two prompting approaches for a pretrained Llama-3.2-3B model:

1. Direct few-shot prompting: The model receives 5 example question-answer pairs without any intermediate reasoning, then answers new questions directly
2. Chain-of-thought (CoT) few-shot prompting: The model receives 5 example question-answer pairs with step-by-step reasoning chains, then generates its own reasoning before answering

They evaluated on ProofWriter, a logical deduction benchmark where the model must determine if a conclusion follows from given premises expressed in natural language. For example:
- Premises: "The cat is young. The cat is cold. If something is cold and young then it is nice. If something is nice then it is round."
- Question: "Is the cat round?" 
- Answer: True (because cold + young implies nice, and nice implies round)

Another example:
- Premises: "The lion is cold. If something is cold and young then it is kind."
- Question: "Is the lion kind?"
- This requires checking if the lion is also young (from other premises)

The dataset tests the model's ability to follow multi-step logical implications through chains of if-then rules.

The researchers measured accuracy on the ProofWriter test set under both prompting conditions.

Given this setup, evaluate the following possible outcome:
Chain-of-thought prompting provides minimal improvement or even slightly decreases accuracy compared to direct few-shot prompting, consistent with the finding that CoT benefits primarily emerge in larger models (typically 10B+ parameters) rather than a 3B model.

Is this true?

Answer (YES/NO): NO